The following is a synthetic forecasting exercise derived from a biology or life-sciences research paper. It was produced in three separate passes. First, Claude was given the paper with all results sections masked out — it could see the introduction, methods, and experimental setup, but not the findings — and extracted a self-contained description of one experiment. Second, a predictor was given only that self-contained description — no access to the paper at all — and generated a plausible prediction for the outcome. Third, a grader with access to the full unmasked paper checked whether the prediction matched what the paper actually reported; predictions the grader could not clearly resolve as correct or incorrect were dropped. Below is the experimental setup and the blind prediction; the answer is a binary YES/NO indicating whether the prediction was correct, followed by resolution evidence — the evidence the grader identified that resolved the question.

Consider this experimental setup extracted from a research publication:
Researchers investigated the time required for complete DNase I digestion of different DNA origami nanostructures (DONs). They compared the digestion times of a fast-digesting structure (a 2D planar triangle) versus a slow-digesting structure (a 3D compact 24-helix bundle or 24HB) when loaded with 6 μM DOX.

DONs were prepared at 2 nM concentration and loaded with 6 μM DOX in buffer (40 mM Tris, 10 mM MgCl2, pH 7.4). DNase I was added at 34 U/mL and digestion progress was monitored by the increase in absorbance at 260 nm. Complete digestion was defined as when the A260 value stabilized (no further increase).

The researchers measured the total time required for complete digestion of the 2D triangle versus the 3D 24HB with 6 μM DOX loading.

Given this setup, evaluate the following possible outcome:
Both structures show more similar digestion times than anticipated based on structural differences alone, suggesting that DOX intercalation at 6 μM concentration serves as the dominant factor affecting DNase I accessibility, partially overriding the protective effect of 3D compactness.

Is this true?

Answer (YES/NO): NO